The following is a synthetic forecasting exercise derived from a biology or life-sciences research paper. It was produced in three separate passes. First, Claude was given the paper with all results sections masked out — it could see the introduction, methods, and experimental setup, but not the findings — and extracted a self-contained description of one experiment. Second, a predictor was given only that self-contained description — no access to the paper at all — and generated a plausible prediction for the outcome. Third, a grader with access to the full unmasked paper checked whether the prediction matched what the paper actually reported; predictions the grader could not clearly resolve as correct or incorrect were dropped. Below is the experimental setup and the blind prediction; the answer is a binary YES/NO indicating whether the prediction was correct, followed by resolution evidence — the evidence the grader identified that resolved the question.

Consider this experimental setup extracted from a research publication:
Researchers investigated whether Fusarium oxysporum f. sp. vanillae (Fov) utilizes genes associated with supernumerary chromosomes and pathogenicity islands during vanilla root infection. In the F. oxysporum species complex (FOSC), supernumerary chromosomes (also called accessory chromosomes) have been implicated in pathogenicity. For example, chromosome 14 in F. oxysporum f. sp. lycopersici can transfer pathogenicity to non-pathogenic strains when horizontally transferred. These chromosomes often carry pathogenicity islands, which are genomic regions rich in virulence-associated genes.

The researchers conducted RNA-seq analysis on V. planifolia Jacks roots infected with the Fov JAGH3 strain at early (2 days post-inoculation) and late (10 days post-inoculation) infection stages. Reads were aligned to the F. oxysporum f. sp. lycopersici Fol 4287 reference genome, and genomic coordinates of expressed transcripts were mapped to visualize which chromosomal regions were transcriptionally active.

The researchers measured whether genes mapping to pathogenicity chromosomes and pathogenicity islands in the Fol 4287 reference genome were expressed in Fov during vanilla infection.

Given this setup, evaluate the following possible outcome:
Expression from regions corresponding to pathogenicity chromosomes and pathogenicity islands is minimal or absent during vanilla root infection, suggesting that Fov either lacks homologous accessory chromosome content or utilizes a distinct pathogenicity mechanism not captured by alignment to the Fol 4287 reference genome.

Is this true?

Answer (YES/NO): NO